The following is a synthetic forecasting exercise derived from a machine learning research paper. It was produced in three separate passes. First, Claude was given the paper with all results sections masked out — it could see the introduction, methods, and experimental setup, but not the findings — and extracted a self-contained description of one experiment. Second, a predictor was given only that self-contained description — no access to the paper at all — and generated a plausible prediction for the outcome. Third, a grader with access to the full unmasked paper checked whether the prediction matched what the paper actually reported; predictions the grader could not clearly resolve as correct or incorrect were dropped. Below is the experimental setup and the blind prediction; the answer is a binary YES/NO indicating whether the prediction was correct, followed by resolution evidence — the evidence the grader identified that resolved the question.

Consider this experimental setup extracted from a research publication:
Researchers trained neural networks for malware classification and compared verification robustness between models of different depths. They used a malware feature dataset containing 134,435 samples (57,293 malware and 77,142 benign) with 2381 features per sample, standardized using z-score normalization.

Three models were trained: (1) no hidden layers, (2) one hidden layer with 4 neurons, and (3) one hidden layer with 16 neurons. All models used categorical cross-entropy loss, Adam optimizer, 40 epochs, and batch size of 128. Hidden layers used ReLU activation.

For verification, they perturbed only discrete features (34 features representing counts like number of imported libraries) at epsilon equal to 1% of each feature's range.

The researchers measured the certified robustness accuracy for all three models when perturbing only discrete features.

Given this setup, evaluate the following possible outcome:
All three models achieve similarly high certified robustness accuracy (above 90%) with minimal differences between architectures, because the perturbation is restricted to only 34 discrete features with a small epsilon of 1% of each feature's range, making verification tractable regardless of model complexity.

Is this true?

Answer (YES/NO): NO